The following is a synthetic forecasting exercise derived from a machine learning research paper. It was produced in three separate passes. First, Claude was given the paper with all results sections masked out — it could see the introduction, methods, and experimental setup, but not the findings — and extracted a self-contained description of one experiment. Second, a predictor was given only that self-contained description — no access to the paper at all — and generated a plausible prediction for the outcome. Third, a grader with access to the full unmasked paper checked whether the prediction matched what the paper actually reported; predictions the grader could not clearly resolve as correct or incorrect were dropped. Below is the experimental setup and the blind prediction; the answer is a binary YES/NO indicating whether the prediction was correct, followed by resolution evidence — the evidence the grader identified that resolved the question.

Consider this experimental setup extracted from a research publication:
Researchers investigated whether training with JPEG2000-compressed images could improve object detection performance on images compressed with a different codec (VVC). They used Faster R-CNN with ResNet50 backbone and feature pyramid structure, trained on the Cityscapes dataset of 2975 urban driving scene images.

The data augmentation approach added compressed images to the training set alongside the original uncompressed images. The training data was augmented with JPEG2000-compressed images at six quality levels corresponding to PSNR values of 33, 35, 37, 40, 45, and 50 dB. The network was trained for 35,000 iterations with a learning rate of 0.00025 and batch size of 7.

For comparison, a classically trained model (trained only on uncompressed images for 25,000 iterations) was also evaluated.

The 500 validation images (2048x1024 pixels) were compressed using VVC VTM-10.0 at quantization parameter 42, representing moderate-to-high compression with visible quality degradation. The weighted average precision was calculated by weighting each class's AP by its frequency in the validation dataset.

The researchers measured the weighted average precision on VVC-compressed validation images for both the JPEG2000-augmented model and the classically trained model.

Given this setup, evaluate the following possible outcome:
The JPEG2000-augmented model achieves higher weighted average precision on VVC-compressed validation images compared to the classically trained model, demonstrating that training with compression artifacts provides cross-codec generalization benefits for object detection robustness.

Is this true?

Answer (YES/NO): YES